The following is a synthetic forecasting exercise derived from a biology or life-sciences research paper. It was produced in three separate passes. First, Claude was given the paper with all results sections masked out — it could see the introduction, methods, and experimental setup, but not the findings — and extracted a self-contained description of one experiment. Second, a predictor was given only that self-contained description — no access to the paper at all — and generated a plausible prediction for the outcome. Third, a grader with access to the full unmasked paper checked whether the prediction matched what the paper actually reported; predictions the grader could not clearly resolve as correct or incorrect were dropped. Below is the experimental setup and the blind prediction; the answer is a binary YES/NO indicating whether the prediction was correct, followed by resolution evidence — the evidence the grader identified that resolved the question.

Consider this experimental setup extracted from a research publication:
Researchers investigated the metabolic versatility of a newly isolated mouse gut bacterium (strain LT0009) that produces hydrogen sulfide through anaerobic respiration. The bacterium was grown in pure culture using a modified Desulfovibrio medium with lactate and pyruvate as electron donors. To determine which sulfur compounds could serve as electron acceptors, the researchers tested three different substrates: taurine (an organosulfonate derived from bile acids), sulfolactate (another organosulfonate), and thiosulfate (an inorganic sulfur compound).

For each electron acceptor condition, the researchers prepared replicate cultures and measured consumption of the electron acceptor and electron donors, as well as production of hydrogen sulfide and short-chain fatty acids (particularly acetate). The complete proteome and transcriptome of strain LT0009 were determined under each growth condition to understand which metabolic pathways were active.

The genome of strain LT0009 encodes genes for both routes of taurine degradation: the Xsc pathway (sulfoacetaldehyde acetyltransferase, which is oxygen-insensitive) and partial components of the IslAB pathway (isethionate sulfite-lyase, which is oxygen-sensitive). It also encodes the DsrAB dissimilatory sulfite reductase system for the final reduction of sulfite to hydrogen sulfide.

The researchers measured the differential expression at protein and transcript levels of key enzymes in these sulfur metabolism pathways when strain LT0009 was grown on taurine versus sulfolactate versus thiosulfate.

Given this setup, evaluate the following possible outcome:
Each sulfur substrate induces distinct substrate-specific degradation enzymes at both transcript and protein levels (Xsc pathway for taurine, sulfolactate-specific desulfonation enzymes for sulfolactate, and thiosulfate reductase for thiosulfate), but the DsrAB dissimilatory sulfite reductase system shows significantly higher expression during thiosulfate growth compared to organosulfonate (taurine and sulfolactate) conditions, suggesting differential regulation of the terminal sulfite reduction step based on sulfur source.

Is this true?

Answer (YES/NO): NO